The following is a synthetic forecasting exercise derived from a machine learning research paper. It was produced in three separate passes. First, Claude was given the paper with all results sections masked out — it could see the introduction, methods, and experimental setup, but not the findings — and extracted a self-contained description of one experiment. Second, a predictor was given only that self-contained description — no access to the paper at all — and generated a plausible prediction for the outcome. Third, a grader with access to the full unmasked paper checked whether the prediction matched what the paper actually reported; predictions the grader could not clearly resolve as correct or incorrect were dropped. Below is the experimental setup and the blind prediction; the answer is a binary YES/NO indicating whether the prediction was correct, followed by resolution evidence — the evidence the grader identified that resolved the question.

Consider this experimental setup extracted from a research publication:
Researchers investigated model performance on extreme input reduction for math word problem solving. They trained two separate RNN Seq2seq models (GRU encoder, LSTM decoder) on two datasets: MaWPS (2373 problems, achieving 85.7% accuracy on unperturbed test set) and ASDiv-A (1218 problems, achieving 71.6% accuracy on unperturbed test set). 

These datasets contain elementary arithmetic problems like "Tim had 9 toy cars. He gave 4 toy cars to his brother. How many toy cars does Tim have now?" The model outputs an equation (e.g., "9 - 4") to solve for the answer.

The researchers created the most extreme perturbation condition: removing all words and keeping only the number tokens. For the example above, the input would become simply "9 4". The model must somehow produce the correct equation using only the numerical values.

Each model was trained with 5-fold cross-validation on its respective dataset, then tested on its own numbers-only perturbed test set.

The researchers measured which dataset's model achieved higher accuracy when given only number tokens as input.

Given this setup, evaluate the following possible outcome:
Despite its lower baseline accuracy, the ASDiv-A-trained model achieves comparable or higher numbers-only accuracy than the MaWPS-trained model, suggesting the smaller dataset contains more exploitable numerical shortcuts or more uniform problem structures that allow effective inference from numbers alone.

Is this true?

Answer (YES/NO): YES